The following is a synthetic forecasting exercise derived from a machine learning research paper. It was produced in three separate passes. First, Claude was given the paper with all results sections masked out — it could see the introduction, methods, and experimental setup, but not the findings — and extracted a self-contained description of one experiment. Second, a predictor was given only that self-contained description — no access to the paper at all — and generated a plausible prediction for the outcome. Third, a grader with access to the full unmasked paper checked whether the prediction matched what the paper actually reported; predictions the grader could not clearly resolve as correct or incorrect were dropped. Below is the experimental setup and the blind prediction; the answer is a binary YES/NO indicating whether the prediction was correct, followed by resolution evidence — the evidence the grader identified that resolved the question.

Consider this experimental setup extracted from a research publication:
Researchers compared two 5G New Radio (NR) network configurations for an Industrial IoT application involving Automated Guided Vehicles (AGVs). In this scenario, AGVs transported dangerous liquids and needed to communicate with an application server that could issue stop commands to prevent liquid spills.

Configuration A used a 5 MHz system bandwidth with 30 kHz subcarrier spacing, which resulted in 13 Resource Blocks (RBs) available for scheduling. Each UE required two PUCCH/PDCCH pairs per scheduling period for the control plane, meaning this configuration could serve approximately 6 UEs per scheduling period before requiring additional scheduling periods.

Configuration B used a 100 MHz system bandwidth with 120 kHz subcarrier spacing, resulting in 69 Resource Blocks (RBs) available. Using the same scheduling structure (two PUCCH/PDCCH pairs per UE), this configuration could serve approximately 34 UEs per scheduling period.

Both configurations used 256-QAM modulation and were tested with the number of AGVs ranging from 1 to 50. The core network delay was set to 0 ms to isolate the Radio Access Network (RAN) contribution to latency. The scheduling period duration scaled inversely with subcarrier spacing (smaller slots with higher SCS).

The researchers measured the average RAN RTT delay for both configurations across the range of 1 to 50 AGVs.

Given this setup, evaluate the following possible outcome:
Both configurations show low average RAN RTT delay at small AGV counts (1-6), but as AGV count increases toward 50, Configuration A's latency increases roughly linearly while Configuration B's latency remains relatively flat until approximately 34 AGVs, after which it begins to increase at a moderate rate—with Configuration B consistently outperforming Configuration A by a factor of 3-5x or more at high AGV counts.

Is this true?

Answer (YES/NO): NO